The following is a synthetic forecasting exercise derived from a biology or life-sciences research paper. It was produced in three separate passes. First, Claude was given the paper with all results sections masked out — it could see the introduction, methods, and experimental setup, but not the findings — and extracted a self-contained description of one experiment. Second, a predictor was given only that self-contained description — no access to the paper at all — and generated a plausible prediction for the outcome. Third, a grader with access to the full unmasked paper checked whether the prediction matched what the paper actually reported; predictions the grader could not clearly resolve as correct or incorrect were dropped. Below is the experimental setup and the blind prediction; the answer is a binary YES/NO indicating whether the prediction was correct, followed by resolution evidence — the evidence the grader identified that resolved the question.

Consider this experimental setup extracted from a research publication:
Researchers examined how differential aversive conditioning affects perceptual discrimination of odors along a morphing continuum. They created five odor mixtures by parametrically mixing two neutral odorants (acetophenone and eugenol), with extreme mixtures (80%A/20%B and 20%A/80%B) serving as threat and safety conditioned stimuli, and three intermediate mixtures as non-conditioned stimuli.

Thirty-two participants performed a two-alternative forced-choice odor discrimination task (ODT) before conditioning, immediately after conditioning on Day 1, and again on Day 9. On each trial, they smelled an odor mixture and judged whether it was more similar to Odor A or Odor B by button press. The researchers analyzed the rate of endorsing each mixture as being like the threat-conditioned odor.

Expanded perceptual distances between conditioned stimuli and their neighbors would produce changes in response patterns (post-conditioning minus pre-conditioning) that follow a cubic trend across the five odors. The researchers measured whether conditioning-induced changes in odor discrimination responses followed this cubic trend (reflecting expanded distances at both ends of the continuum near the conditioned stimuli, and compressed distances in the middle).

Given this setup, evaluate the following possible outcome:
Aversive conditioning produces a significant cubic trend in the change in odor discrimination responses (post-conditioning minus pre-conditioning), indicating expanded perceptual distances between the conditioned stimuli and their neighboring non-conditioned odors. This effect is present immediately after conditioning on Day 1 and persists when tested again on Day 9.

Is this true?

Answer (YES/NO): YES